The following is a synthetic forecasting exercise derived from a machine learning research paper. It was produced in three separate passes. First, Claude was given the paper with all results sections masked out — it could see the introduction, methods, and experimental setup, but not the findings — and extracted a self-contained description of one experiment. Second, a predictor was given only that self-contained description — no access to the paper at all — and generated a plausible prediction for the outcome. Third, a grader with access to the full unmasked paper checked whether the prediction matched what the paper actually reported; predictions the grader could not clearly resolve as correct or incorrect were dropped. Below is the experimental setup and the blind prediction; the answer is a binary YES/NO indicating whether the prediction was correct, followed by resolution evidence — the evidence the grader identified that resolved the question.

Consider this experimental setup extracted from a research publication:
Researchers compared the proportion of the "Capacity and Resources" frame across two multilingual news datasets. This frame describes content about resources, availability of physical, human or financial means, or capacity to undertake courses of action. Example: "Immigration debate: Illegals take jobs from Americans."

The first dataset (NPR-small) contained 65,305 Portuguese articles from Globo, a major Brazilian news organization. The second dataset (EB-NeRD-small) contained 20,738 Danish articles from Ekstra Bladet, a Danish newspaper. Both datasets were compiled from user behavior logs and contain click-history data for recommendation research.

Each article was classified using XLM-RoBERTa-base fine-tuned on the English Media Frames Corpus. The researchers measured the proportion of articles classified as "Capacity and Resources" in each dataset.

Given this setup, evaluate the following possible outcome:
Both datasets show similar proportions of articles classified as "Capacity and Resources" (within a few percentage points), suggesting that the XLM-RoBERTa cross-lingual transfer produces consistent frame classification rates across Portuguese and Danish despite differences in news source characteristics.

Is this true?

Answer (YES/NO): NO